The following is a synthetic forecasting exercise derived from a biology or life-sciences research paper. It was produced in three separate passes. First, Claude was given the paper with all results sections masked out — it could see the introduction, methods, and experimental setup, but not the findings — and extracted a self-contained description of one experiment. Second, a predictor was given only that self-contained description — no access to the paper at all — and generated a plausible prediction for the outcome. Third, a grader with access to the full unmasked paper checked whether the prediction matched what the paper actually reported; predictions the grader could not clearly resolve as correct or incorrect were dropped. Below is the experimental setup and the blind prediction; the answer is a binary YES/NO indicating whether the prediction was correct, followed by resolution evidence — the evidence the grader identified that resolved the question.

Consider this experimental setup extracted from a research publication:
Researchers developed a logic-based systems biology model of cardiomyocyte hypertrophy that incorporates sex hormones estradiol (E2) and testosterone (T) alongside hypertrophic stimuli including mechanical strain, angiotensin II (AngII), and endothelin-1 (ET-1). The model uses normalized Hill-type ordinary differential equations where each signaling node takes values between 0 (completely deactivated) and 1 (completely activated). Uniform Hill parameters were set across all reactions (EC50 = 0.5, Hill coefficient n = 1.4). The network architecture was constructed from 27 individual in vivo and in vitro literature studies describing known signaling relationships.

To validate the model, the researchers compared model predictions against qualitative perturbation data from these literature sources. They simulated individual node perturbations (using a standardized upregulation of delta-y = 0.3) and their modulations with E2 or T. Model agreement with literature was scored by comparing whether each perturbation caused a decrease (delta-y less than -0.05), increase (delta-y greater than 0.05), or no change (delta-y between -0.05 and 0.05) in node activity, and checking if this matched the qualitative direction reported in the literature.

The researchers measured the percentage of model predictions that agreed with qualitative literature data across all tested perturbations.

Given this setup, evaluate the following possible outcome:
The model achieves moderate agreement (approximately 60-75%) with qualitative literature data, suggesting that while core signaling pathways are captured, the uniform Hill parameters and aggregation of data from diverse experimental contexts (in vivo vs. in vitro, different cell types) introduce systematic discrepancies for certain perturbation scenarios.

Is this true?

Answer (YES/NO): NO